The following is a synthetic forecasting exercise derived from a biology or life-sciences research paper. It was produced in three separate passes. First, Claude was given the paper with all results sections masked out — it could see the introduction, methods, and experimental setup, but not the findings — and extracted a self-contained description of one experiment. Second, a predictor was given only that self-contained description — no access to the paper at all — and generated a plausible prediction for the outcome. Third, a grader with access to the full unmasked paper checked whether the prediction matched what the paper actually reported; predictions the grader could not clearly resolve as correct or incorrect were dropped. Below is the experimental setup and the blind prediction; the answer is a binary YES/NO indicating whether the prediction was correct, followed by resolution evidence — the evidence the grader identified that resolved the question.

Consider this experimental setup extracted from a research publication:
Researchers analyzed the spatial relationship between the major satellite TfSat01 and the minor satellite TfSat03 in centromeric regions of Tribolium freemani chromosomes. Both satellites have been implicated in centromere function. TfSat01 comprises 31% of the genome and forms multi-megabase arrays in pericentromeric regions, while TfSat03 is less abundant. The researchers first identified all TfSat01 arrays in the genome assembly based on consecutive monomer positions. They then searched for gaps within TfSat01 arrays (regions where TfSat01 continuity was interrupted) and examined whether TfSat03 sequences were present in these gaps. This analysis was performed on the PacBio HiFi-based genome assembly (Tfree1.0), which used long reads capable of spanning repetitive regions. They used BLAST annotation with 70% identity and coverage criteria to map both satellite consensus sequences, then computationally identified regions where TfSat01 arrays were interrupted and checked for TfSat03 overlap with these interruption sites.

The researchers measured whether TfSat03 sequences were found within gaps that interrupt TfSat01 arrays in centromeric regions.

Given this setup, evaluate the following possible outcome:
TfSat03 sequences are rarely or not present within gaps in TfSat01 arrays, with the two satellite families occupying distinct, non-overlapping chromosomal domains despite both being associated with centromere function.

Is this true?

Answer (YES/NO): NO